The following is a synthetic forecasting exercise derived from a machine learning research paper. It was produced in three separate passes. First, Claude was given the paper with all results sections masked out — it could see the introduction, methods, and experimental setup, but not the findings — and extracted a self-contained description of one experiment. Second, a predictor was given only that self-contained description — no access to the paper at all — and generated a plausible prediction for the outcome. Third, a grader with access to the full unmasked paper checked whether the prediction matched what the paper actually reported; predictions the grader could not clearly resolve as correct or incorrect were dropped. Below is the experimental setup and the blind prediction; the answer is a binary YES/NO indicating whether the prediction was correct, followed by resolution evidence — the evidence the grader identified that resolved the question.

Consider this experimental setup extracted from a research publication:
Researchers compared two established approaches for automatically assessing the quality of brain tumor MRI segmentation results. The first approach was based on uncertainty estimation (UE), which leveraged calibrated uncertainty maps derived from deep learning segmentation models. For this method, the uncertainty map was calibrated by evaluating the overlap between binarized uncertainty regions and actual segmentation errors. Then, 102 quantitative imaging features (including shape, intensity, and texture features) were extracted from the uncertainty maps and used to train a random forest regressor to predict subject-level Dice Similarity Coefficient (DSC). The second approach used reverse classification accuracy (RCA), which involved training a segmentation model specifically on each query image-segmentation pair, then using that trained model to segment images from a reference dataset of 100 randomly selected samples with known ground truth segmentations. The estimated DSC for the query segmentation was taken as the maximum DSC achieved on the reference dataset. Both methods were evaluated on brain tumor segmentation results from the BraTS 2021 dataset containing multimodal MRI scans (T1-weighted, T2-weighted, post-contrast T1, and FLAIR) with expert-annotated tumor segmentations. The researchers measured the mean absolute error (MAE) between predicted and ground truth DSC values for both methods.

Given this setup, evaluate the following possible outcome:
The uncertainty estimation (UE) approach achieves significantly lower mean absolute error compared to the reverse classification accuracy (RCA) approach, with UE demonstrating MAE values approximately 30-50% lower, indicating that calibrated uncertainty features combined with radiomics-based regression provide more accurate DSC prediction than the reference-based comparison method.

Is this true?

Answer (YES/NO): NO